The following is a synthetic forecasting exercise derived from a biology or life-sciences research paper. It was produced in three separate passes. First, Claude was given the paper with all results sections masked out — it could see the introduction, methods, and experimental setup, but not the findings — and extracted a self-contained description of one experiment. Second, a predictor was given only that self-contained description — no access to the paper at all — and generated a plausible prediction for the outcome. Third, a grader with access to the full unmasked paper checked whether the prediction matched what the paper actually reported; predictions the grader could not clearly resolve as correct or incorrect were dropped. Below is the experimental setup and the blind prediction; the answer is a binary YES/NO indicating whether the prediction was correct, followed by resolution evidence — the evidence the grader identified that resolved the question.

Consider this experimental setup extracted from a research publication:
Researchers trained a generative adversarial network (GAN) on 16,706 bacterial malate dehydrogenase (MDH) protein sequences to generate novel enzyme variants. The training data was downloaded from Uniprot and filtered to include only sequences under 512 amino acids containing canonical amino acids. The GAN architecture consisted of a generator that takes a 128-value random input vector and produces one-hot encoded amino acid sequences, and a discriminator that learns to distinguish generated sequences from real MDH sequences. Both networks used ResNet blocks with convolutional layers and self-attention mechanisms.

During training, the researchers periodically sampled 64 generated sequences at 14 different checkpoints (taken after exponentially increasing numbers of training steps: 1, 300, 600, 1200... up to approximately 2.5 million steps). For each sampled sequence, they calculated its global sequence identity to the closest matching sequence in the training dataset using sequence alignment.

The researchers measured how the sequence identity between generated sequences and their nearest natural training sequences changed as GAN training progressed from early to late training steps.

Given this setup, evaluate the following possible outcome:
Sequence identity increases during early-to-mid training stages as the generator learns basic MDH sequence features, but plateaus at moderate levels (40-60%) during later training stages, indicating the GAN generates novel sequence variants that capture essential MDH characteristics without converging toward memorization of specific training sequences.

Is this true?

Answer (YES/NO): NO